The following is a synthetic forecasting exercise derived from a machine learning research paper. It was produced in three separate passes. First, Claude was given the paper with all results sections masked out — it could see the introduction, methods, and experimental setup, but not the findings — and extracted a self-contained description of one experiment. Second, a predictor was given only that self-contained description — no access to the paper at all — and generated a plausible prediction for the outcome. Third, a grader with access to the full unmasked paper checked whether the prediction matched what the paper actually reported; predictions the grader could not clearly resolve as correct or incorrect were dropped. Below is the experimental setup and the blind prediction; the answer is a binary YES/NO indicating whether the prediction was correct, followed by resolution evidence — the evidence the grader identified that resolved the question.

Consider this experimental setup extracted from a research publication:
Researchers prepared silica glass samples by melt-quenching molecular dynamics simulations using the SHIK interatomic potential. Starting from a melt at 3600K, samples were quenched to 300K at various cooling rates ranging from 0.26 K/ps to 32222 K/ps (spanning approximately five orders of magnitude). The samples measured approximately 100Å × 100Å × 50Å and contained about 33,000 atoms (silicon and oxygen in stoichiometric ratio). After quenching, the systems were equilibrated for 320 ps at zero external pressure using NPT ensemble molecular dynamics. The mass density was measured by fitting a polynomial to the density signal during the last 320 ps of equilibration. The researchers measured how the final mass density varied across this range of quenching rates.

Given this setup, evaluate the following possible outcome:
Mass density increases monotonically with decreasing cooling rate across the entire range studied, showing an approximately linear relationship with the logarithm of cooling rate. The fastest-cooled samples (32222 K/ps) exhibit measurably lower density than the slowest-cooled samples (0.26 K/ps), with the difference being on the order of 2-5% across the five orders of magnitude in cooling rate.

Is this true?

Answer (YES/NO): NO